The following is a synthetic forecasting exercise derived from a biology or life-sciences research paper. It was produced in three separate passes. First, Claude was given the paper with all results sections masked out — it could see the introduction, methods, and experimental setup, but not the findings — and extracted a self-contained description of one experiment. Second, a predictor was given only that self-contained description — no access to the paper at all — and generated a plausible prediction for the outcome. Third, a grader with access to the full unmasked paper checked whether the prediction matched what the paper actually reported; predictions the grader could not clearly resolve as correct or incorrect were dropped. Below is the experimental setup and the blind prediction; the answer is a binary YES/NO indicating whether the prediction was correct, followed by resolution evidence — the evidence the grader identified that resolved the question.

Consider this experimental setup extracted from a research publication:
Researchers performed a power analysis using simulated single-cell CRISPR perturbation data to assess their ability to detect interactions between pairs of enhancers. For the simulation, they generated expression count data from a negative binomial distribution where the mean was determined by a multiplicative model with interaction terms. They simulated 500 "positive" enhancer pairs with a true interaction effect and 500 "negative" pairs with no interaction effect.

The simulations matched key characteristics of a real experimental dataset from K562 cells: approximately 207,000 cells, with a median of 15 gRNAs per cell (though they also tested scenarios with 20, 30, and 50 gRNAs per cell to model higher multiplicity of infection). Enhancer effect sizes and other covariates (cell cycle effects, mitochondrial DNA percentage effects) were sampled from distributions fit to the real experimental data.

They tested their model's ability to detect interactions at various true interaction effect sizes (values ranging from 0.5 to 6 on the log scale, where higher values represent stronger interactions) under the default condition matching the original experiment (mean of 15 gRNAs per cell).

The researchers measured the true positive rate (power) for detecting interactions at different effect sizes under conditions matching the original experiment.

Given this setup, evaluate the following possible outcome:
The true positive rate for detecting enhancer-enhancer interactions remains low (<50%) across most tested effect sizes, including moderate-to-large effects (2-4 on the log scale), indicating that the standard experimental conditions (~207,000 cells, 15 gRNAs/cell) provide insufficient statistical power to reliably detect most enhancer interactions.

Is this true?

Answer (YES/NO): NO